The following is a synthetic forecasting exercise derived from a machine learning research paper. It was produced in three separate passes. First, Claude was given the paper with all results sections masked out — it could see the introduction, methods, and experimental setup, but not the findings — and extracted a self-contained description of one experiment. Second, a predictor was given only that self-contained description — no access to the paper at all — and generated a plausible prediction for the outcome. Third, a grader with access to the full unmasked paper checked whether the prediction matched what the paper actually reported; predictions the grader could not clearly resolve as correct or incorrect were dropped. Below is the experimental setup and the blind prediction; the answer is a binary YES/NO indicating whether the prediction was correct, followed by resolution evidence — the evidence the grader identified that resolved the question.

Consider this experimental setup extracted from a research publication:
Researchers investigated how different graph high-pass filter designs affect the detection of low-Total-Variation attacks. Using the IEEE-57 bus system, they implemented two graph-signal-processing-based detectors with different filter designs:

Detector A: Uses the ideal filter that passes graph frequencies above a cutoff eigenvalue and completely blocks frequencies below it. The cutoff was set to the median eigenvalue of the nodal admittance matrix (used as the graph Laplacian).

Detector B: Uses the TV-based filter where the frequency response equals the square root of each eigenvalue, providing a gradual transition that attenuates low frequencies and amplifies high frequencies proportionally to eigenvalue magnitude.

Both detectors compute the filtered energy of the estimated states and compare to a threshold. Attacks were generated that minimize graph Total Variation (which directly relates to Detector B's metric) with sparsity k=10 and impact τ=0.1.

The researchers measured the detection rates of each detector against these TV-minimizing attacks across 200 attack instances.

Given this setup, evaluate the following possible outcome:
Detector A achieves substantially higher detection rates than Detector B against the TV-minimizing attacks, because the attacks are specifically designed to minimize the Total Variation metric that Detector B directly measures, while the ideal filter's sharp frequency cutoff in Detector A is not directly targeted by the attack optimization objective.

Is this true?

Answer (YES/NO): NO